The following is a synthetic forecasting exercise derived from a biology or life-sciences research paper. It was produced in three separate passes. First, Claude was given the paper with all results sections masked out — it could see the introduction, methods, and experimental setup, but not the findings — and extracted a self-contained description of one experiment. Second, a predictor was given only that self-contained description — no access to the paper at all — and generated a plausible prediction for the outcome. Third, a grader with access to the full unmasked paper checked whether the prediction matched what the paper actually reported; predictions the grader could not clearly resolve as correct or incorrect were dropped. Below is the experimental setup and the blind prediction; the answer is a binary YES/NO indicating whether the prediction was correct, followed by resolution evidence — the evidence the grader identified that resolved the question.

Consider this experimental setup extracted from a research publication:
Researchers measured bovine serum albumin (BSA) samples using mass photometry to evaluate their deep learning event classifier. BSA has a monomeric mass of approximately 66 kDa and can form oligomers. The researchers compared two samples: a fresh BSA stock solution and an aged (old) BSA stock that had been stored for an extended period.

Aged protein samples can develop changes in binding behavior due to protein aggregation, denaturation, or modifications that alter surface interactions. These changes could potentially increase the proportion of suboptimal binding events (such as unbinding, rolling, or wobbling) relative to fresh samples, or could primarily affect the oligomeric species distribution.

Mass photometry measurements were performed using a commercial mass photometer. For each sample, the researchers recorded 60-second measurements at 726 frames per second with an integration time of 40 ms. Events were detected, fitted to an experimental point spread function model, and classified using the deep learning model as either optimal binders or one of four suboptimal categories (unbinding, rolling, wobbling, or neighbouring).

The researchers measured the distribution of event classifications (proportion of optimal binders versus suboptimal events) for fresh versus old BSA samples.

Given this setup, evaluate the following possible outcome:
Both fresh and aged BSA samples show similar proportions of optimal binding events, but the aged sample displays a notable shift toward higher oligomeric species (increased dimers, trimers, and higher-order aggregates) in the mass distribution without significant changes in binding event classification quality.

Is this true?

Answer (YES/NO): NO